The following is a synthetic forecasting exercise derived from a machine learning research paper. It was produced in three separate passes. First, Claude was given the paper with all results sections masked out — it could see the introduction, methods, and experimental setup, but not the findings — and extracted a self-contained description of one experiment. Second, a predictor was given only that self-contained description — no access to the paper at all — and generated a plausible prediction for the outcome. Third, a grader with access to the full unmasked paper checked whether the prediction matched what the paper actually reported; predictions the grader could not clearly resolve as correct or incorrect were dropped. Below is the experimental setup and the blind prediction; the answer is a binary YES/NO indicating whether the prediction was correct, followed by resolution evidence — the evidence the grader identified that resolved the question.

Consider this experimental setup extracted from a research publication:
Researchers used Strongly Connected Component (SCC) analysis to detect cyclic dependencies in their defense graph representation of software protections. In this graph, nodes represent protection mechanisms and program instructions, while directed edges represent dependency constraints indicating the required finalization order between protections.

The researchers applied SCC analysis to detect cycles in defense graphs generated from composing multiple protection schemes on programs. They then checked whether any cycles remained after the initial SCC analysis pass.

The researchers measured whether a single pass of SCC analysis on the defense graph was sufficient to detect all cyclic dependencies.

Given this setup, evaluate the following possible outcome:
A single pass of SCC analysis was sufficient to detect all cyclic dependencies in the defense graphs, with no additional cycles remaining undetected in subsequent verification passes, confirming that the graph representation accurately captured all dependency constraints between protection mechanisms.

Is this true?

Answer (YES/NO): NO